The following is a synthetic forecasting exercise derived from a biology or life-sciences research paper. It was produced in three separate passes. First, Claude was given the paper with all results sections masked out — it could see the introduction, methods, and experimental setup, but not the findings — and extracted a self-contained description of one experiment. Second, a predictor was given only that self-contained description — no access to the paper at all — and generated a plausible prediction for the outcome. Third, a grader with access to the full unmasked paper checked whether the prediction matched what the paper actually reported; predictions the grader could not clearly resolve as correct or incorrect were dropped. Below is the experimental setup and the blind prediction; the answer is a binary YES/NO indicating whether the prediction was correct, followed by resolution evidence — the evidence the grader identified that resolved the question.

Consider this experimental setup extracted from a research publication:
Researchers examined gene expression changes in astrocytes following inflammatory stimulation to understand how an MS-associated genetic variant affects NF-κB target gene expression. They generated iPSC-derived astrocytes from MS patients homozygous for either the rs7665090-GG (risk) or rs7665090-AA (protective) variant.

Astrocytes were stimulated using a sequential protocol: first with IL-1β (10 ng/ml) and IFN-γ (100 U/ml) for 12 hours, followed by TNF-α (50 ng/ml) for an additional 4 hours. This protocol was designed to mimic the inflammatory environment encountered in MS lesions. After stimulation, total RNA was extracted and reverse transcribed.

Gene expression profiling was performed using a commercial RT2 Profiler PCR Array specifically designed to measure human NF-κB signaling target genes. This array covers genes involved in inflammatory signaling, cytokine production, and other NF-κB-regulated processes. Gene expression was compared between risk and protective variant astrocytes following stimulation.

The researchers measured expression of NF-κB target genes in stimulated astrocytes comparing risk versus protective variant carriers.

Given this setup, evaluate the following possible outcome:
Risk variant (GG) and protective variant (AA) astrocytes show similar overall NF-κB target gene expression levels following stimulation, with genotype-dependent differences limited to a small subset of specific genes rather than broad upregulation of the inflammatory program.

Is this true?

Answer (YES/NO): NO